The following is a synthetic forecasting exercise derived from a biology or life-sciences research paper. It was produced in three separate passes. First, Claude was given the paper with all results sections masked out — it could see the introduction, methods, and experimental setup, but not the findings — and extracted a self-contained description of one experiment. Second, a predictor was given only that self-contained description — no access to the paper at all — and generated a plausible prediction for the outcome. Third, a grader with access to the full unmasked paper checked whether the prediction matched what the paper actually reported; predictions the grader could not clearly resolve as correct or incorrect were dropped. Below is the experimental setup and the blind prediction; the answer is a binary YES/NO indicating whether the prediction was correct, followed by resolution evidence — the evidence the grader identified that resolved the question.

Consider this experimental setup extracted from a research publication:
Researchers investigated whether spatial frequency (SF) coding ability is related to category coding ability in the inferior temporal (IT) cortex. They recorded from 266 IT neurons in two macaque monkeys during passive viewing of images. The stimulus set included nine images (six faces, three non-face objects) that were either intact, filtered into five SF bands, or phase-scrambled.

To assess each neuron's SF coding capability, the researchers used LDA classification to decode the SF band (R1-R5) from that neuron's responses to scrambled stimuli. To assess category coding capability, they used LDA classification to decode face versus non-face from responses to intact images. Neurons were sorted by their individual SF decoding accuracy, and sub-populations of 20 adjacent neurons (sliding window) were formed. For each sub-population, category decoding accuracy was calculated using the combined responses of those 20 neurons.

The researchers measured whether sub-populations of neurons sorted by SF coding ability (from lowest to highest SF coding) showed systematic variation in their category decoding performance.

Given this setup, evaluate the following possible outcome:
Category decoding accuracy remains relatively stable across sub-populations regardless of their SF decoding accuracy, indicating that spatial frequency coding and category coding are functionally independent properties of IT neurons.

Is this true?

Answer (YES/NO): NO